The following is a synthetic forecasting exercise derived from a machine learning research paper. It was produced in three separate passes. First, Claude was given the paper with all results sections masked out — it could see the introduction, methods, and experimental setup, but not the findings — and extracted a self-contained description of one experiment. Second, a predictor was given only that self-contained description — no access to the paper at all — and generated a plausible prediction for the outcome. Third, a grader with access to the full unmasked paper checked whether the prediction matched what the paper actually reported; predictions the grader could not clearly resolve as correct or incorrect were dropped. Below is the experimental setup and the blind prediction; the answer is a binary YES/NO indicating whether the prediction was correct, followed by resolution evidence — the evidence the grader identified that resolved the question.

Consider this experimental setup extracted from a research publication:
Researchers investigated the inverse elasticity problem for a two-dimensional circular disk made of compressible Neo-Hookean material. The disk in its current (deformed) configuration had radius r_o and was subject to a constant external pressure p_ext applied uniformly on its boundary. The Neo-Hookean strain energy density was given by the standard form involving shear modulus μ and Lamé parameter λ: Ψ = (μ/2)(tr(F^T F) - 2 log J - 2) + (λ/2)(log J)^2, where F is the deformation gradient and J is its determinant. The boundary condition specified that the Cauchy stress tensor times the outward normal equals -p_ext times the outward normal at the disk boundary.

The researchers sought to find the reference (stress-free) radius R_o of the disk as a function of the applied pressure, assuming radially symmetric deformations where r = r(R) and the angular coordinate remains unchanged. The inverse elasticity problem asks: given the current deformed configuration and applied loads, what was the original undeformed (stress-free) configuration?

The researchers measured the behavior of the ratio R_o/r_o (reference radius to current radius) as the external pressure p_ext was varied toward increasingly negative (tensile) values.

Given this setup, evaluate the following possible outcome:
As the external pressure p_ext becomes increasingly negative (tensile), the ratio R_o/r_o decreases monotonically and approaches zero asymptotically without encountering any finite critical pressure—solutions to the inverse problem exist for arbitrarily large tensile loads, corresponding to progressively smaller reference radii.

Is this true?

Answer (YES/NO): NO